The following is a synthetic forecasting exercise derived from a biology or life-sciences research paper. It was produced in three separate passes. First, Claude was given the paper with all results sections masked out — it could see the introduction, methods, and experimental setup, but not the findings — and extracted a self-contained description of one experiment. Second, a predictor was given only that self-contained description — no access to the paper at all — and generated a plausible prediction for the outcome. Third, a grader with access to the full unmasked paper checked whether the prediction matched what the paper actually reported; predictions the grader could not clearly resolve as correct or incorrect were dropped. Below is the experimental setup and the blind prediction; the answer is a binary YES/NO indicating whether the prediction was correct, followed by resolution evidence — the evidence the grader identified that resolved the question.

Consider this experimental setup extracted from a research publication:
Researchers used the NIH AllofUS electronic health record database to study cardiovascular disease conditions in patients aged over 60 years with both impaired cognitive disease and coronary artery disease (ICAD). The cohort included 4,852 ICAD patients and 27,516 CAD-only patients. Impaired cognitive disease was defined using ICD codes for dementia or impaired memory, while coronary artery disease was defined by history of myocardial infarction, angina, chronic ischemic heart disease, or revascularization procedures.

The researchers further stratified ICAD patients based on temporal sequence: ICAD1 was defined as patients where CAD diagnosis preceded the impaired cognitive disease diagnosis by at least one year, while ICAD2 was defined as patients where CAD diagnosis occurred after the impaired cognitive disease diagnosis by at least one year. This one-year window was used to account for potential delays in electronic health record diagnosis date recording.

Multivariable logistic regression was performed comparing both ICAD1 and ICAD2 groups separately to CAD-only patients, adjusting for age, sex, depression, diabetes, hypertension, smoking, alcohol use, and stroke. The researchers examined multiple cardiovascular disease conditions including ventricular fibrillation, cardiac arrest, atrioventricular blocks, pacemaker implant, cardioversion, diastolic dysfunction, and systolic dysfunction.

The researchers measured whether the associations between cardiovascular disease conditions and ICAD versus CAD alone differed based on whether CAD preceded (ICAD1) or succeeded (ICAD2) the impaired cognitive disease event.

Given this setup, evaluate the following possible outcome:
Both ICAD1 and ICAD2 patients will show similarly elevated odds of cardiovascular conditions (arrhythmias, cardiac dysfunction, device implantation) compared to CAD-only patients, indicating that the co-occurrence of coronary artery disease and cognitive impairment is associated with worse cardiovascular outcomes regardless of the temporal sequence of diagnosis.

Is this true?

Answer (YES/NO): NO